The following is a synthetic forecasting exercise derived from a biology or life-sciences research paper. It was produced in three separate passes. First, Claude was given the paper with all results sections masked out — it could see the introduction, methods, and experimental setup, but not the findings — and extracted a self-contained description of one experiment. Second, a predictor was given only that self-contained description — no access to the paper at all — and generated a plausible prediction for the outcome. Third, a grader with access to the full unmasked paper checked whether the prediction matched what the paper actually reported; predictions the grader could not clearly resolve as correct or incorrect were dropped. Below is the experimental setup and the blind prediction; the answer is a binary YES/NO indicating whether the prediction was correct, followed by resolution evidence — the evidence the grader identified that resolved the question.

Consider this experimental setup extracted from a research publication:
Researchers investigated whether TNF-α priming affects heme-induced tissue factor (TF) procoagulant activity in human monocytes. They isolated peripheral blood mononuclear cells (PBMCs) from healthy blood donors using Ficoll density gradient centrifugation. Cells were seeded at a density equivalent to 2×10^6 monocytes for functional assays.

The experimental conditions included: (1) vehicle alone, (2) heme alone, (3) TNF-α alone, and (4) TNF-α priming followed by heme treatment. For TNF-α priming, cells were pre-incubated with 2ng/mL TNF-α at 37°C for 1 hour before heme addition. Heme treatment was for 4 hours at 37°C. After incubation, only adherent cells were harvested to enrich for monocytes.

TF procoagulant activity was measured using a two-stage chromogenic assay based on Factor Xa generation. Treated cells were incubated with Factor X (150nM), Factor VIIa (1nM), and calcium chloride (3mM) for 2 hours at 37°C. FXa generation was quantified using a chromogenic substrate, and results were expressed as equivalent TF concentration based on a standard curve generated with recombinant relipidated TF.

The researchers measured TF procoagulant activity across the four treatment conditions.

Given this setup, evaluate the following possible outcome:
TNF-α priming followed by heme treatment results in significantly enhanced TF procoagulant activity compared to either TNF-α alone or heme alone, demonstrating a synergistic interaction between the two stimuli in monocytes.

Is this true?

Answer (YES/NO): YES